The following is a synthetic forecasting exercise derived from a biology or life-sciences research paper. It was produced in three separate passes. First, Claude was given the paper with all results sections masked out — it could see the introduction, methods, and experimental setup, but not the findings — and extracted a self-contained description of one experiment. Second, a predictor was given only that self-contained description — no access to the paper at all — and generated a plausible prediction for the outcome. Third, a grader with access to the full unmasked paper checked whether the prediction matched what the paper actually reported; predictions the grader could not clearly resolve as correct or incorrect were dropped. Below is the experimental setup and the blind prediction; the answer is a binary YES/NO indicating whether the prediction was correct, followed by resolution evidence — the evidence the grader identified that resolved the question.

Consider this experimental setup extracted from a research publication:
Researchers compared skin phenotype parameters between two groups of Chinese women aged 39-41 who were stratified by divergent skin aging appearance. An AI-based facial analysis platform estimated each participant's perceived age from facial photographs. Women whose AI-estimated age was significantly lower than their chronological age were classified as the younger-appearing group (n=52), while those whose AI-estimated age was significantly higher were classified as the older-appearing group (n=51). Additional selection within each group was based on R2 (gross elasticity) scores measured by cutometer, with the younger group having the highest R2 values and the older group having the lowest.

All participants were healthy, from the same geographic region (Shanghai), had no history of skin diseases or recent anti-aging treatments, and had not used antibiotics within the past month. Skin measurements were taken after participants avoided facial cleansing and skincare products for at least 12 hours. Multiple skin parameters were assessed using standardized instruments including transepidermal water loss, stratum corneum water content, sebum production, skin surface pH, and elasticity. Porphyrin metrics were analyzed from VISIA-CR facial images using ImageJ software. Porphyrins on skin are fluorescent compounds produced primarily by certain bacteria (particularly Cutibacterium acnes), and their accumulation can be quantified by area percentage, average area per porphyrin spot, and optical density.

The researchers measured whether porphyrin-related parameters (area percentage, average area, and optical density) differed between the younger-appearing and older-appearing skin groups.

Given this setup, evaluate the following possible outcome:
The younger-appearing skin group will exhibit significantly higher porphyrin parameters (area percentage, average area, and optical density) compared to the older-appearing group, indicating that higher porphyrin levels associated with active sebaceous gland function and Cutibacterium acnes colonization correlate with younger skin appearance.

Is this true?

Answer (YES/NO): NO